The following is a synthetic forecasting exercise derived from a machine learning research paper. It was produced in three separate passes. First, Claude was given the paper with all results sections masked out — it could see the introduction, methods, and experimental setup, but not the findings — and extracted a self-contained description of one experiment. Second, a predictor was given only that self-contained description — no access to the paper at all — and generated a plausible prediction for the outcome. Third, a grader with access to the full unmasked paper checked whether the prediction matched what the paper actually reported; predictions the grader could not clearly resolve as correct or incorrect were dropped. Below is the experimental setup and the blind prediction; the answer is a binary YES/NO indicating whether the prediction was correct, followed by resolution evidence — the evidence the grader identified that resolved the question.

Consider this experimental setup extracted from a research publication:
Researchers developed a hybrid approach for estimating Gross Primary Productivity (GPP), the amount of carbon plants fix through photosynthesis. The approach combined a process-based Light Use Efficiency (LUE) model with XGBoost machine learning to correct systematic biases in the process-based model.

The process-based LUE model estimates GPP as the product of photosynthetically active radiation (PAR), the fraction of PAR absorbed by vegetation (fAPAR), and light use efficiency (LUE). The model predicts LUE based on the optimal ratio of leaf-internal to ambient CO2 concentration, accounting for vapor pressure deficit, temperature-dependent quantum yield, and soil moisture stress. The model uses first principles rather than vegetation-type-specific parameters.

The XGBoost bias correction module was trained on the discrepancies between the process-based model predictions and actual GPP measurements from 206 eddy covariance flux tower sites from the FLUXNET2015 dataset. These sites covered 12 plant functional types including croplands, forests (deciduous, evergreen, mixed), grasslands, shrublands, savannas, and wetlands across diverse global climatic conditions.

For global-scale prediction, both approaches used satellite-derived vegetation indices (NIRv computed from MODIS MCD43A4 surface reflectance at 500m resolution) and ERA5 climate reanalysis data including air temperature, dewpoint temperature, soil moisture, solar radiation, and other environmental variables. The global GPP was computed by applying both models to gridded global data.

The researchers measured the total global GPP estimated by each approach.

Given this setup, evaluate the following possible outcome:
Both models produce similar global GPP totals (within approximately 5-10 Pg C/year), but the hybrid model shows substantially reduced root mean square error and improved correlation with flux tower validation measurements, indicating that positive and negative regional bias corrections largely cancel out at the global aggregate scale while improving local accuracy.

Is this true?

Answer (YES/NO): YES